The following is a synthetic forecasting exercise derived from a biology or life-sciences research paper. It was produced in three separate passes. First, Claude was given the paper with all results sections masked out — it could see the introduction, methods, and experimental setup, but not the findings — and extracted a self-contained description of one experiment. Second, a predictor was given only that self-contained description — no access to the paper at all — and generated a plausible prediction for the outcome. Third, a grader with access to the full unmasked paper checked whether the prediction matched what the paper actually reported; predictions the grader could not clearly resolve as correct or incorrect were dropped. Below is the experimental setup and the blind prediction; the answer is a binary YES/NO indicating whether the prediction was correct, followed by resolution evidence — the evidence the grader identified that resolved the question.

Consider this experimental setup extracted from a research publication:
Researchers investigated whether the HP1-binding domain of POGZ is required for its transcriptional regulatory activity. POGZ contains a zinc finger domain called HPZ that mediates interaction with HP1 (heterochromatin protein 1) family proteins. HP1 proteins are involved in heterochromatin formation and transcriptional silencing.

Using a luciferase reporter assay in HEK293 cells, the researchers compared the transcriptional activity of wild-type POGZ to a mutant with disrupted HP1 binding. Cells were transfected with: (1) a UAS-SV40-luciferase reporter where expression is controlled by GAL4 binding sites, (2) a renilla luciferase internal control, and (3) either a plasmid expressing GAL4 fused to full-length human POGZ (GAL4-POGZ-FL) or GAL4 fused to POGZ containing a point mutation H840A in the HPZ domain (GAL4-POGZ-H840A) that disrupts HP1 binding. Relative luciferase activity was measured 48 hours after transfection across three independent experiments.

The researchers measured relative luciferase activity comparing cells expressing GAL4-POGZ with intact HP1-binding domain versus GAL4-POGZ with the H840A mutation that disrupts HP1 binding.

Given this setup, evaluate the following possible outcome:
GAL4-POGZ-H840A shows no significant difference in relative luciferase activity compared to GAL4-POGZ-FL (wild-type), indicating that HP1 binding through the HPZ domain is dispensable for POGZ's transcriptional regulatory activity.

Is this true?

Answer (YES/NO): NO